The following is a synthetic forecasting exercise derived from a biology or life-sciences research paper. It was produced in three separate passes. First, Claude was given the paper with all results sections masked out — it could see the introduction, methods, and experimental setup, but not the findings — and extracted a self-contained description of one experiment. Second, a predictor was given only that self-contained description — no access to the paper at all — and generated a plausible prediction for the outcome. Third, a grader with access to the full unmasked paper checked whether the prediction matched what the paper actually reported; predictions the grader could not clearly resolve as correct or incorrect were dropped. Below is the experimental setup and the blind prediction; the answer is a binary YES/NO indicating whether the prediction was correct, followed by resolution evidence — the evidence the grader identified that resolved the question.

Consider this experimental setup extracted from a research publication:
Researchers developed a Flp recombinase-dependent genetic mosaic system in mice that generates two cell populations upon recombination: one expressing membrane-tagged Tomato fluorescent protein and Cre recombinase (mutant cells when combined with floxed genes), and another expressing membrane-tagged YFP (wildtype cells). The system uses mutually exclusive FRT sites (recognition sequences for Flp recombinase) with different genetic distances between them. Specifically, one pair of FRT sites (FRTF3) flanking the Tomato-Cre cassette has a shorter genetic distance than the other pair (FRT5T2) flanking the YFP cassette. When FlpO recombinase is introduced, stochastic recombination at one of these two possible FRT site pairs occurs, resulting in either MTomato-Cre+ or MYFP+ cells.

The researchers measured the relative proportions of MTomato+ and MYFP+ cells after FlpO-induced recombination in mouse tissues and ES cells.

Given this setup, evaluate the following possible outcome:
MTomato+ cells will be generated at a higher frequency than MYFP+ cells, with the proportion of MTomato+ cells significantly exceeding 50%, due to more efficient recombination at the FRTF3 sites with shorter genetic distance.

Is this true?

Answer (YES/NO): YES